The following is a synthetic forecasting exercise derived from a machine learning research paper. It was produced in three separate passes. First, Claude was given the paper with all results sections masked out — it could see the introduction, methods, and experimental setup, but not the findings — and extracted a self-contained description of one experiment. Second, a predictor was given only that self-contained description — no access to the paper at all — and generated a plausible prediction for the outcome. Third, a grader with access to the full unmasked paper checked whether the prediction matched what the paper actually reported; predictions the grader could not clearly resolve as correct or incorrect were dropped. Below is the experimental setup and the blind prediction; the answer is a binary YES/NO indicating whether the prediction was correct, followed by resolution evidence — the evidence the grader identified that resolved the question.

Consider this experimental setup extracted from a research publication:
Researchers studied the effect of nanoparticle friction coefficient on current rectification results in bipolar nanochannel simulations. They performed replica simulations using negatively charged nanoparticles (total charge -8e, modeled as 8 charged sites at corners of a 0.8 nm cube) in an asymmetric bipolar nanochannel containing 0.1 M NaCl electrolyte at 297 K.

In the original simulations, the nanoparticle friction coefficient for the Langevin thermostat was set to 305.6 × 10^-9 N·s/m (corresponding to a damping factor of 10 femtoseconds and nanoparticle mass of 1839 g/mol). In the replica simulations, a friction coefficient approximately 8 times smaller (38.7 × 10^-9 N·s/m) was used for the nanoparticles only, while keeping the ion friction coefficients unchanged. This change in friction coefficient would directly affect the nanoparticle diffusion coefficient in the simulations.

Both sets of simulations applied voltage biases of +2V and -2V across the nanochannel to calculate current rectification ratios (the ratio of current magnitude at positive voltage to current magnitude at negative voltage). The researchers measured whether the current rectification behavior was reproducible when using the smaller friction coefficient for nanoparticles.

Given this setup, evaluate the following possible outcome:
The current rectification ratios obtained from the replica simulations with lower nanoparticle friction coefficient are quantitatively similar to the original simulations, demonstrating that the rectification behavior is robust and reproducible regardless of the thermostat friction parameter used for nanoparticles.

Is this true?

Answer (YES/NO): YES